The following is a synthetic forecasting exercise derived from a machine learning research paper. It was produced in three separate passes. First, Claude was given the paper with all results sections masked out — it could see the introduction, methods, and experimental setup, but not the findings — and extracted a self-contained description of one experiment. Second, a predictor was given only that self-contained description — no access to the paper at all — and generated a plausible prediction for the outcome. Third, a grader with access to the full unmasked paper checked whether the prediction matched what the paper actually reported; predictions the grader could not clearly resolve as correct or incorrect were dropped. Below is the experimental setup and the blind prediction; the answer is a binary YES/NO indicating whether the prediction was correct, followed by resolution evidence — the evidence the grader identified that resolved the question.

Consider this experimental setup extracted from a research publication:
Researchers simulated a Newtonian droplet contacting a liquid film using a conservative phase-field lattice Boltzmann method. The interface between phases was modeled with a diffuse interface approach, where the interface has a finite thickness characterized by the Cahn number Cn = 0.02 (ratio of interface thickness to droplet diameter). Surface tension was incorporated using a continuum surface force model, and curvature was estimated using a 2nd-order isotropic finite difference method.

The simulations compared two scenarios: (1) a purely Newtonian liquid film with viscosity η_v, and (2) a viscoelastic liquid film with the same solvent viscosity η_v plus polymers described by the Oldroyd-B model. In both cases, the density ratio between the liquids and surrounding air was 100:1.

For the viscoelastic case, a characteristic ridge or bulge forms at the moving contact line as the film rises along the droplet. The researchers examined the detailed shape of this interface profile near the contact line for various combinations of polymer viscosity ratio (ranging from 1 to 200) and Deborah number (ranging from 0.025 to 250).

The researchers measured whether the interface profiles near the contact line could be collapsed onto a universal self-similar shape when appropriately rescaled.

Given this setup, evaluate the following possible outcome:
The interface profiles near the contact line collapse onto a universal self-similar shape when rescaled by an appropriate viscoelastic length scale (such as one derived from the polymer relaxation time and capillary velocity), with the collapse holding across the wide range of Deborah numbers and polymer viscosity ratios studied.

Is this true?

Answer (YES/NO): NO